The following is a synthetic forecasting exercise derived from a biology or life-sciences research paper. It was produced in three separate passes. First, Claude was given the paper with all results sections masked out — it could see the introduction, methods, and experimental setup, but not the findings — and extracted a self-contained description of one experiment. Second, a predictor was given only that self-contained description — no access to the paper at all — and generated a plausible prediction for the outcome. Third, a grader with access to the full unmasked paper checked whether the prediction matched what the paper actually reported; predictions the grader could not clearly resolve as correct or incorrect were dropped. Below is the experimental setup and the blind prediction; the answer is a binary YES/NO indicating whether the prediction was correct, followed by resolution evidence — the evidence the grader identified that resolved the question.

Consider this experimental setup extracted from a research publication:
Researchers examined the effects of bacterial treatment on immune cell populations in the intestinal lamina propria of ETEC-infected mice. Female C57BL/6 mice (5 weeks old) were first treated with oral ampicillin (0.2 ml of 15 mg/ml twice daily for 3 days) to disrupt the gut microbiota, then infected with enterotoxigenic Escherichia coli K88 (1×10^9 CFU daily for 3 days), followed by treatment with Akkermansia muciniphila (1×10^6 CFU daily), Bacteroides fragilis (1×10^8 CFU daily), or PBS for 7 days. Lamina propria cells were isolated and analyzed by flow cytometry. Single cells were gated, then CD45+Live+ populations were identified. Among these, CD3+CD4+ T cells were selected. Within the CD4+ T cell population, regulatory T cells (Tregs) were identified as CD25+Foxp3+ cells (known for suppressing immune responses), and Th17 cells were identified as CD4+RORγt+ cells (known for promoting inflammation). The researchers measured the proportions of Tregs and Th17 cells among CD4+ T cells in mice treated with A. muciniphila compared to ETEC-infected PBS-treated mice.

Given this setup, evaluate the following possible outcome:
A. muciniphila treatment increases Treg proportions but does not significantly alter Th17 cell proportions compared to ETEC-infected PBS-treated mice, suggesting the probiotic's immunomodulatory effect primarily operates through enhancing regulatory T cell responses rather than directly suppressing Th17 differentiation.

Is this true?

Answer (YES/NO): NO